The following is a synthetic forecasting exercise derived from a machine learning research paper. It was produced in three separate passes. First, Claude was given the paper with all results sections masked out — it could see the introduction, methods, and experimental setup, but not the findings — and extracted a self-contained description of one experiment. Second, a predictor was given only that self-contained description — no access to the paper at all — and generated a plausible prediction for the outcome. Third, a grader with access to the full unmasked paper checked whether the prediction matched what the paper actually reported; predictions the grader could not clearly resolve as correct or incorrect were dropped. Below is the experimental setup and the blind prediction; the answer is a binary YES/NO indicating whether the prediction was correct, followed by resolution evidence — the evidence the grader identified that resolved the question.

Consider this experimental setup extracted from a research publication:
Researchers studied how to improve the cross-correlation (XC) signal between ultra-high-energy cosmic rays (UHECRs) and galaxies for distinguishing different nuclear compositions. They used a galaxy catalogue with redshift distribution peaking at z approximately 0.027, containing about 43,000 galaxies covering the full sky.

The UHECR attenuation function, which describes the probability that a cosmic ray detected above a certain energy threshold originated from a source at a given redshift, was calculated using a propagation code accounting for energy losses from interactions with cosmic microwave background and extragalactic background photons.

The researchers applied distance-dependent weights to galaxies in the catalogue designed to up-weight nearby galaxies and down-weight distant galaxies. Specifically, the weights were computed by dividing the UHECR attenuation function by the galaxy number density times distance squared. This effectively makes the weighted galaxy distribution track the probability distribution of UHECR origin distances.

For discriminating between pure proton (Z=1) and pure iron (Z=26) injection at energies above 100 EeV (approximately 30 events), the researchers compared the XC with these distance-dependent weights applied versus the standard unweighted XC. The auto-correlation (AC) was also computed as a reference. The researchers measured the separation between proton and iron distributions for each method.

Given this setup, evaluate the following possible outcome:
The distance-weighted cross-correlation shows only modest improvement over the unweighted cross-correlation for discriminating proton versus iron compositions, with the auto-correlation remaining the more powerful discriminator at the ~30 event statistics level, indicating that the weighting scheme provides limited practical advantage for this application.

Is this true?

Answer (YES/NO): NO